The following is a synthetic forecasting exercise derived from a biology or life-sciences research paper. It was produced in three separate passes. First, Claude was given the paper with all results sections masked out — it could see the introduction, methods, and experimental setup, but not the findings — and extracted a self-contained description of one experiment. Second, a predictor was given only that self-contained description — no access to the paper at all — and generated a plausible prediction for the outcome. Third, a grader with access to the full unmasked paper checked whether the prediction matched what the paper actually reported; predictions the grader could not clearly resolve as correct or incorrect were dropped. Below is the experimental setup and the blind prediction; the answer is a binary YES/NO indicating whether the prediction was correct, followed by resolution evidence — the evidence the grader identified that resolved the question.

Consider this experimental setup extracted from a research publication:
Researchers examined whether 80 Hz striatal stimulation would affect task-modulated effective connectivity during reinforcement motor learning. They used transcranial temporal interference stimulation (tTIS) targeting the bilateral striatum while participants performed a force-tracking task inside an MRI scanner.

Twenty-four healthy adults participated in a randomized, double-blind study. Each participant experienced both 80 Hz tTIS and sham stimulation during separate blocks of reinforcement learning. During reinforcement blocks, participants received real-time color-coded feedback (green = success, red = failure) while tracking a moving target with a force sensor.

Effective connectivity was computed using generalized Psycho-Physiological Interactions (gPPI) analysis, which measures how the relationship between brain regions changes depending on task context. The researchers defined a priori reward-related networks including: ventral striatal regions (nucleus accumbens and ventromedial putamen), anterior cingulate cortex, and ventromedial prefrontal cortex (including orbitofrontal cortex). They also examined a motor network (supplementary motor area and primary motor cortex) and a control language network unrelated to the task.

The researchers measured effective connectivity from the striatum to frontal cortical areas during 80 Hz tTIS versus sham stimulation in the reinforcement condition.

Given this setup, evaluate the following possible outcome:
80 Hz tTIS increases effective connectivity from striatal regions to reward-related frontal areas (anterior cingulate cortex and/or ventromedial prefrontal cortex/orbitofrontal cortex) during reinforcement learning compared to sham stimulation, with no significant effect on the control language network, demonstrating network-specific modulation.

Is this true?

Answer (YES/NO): NO